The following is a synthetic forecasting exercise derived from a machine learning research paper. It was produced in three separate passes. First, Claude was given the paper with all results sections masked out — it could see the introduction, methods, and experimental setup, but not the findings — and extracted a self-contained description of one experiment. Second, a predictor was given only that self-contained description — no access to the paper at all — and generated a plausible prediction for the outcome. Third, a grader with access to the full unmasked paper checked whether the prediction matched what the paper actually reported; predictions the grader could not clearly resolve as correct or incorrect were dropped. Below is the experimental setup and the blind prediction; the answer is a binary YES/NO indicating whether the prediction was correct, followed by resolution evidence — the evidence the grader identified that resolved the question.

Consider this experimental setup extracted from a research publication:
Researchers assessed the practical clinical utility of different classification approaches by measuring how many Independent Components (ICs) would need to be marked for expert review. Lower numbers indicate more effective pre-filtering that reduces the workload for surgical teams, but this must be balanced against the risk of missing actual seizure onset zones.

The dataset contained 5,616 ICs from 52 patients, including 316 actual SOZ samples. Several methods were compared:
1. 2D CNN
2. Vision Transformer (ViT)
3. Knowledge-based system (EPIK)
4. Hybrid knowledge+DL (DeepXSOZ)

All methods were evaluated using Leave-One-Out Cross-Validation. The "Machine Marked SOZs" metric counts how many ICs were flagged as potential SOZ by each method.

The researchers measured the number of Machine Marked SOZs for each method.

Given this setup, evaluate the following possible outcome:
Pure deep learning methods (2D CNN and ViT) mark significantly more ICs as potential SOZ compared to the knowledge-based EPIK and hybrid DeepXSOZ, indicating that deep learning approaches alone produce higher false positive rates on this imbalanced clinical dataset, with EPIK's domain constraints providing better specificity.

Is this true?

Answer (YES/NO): NO